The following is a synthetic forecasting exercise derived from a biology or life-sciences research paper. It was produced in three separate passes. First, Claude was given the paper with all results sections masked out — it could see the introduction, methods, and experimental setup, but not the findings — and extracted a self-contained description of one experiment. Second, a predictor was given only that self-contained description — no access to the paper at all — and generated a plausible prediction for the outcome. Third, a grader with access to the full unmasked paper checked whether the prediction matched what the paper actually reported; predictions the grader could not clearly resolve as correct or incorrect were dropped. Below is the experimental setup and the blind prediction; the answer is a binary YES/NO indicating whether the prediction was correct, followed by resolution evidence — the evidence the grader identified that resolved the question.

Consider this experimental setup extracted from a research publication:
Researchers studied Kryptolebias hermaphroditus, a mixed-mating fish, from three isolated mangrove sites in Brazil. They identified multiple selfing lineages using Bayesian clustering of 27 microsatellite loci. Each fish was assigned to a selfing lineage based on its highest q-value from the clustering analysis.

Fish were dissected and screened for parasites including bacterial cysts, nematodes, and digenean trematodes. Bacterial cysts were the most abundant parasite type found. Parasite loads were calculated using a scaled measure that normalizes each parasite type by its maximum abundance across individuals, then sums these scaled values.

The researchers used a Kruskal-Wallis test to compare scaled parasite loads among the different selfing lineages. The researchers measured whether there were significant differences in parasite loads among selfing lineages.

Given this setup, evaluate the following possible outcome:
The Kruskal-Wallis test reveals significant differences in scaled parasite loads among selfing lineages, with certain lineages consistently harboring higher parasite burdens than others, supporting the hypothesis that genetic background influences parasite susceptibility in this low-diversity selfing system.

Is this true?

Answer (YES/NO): YES